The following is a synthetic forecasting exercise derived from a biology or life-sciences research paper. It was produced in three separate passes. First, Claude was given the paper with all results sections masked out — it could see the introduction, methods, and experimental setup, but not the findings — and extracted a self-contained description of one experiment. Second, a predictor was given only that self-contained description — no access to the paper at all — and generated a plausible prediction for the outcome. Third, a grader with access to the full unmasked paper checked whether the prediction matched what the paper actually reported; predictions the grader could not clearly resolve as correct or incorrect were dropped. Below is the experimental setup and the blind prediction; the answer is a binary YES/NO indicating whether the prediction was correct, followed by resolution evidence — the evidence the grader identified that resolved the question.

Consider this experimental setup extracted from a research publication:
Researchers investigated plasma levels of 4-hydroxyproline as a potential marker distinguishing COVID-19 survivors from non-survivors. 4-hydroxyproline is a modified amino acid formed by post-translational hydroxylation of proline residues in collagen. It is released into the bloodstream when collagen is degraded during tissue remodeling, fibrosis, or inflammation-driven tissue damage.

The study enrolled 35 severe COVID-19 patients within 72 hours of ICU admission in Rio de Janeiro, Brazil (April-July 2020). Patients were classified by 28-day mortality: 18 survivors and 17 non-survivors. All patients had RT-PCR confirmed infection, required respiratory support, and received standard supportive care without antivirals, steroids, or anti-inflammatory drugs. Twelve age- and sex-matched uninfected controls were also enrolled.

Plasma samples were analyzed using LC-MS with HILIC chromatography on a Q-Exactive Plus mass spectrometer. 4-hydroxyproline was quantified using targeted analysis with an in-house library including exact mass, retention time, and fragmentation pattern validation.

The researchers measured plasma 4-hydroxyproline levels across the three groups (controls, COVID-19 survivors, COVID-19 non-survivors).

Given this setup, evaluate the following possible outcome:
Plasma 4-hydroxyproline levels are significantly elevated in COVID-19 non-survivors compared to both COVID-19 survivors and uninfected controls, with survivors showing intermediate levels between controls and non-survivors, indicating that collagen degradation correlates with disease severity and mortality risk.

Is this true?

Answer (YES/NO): NO